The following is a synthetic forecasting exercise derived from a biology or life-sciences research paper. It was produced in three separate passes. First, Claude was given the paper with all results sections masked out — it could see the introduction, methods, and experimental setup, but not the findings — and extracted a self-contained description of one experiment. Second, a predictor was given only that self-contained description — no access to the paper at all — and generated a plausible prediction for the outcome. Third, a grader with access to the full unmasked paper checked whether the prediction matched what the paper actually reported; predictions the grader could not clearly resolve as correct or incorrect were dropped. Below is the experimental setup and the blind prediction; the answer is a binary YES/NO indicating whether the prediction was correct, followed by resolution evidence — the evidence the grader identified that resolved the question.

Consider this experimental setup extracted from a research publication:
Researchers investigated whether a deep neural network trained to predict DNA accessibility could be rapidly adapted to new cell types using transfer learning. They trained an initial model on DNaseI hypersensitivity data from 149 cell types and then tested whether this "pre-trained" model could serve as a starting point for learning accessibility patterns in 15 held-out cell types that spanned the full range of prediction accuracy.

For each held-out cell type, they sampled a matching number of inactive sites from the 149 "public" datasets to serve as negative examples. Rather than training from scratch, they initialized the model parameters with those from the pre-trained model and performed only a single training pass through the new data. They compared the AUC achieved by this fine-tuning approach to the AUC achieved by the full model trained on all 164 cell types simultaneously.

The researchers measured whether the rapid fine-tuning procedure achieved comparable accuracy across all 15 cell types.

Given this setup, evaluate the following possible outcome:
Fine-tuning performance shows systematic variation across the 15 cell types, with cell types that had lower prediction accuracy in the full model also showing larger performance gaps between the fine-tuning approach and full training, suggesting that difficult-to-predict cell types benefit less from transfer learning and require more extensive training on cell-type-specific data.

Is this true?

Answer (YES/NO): NO